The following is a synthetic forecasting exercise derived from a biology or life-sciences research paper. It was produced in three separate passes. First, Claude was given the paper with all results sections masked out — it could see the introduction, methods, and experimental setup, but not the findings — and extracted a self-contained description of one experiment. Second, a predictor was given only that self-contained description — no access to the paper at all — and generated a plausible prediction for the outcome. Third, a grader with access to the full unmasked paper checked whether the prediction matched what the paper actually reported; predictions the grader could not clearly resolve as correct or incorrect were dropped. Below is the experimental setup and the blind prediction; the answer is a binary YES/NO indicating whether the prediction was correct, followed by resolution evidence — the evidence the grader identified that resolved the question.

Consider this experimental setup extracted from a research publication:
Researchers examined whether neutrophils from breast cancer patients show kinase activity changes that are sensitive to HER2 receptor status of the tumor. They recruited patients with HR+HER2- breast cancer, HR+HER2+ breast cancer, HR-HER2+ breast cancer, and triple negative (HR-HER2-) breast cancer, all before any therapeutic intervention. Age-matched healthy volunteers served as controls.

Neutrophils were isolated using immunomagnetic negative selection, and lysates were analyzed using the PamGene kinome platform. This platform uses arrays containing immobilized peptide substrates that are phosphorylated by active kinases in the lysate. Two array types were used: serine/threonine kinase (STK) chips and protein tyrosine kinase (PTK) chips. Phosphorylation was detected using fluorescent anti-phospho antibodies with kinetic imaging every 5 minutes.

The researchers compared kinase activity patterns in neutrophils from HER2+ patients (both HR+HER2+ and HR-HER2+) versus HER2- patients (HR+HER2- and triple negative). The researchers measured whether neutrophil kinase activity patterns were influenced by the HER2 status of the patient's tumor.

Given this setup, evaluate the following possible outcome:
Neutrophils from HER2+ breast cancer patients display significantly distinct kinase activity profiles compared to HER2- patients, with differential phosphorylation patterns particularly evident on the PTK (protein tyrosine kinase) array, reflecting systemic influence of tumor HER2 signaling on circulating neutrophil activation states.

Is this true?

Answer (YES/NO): YES